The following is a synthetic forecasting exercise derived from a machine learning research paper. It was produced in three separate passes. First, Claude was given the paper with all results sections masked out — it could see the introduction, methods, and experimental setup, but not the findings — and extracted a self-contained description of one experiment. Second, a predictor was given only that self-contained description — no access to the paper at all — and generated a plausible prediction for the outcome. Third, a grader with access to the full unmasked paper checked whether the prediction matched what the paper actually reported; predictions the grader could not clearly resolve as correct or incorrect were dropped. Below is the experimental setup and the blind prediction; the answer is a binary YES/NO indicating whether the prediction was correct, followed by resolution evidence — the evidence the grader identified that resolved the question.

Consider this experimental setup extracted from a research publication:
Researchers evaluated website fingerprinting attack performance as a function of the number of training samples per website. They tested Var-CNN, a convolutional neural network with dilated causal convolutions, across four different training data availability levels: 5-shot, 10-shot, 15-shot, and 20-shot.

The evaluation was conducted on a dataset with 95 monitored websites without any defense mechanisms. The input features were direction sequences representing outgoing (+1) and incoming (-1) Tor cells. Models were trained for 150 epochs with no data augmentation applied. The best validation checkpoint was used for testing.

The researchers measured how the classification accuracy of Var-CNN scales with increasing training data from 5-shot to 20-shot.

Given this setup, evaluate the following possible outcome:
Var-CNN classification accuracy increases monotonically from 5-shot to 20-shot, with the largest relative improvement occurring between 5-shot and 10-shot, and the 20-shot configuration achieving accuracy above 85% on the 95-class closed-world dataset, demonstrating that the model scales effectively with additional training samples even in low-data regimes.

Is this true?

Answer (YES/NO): NO